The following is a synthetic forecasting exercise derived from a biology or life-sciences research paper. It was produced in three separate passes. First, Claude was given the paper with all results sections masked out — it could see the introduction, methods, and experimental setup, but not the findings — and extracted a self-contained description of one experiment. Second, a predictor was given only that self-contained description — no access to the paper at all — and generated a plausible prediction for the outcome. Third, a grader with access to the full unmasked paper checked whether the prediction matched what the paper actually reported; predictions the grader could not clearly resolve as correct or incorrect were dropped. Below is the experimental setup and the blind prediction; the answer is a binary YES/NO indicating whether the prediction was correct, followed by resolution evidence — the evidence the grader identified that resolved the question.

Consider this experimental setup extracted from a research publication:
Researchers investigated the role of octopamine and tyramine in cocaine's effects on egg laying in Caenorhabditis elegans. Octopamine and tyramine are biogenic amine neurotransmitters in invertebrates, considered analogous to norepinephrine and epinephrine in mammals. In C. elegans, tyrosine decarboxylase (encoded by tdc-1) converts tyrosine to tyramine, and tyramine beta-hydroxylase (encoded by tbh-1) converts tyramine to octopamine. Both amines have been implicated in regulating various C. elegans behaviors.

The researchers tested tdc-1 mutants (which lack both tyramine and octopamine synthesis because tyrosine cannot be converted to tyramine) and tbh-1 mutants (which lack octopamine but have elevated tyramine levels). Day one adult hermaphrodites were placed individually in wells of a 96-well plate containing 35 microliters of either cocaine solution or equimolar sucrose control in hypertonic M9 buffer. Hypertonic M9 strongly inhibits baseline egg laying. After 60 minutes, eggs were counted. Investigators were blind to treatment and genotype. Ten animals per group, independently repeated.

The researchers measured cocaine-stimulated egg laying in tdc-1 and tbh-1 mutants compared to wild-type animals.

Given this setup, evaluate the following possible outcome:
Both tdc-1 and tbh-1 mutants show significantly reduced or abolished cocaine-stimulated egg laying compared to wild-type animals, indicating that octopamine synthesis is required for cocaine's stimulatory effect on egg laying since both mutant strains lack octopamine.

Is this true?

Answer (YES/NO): NO